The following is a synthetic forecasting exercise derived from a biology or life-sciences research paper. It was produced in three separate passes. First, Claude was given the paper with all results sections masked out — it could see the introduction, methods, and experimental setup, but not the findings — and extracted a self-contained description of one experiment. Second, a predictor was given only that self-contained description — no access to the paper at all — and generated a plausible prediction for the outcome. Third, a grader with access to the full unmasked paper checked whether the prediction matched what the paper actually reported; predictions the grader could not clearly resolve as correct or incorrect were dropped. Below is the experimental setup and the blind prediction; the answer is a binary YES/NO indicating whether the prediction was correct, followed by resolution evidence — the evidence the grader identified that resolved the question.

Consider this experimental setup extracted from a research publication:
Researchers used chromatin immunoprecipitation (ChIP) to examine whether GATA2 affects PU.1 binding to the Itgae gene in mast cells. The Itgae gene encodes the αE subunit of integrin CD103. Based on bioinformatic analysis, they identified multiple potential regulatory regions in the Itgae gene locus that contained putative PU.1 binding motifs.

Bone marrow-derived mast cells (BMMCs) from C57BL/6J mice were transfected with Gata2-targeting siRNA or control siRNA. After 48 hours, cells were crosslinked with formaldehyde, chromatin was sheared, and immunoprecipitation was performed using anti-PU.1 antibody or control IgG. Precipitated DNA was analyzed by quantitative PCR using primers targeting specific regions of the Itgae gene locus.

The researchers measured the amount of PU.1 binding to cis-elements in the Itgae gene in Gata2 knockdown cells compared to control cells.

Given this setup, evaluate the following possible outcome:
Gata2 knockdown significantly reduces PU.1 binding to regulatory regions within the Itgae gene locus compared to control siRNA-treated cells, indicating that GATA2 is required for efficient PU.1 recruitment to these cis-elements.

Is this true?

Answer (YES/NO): NO